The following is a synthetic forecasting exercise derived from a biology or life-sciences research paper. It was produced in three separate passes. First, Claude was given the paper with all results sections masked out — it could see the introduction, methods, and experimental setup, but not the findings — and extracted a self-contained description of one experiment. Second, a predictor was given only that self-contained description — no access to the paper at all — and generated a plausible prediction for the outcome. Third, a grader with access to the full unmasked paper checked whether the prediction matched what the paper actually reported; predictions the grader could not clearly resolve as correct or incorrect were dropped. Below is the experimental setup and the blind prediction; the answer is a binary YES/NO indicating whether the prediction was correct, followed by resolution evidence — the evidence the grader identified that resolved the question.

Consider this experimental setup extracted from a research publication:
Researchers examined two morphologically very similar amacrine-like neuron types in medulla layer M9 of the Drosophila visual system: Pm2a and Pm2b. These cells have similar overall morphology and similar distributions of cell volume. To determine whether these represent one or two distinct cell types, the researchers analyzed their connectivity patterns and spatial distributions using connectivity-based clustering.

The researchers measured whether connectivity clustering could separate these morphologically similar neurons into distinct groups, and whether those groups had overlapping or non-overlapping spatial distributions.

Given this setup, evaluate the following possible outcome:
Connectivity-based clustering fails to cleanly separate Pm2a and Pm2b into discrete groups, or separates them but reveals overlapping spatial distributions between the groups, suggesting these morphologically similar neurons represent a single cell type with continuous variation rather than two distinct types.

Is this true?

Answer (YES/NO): NO